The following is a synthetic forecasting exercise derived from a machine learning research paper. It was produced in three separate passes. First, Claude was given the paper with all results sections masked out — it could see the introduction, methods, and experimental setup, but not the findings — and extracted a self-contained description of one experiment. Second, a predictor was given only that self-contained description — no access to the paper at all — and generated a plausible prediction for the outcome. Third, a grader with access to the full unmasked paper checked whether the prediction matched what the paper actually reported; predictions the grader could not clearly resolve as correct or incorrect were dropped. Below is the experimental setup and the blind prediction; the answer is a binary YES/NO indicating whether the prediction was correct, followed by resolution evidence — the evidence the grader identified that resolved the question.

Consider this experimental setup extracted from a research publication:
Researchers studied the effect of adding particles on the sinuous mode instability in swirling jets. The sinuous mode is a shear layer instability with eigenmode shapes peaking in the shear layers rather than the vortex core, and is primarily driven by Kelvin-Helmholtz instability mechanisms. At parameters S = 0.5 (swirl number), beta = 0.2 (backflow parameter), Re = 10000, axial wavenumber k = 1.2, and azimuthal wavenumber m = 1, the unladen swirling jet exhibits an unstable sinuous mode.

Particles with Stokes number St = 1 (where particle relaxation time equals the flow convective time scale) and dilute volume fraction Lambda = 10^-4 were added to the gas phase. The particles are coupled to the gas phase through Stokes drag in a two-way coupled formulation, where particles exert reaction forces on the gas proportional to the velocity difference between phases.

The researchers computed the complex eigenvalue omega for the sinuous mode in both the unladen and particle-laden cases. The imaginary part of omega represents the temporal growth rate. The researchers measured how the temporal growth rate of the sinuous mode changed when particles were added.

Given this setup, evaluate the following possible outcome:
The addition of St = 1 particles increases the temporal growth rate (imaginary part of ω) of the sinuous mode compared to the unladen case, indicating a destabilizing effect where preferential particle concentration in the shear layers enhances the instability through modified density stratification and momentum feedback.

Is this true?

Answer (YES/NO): NO